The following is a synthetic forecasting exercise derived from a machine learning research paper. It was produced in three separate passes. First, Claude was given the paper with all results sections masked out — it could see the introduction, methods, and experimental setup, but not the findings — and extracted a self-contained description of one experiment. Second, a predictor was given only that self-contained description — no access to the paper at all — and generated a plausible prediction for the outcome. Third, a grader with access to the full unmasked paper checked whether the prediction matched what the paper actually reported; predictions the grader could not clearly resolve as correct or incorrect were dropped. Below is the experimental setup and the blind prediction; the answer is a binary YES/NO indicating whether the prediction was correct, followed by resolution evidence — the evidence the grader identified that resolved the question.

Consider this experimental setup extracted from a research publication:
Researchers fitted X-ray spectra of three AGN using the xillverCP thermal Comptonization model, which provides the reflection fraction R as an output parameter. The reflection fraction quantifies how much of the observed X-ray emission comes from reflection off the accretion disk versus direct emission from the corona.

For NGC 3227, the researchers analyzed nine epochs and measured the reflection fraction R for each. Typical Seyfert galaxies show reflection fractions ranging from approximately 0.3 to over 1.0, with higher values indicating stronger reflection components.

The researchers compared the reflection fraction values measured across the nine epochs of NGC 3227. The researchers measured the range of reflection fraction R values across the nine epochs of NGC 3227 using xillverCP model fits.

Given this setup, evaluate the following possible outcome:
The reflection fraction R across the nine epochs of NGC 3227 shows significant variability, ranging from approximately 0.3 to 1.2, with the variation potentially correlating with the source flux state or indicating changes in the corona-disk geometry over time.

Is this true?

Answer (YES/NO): NO